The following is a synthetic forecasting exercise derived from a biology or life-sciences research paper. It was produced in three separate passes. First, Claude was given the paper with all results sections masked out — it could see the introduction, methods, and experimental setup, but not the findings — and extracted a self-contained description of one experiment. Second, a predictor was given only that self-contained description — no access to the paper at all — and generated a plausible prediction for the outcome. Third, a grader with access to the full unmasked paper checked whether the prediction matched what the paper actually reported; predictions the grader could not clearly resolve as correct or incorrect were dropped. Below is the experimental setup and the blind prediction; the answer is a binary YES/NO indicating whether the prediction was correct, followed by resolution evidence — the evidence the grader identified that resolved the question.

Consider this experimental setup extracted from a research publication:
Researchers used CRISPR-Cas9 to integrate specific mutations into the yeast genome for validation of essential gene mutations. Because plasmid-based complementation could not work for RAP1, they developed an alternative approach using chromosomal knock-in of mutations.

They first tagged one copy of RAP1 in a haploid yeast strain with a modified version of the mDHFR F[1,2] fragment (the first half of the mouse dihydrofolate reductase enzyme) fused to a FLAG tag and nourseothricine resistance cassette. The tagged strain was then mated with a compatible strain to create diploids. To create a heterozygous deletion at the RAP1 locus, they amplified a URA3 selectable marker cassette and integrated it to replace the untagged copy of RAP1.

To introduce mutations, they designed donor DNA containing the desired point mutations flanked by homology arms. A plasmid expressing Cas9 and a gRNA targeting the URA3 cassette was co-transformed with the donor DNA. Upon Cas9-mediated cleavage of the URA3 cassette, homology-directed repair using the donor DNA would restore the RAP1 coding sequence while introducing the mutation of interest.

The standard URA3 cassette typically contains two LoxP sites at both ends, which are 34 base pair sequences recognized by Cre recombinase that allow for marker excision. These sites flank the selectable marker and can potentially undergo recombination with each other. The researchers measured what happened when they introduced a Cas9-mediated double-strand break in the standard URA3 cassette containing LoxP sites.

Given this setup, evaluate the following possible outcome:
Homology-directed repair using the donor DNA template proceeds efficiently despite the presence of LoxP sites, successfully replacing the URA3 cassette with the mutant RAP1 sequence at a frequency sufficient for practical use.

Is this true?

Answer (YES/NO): NO